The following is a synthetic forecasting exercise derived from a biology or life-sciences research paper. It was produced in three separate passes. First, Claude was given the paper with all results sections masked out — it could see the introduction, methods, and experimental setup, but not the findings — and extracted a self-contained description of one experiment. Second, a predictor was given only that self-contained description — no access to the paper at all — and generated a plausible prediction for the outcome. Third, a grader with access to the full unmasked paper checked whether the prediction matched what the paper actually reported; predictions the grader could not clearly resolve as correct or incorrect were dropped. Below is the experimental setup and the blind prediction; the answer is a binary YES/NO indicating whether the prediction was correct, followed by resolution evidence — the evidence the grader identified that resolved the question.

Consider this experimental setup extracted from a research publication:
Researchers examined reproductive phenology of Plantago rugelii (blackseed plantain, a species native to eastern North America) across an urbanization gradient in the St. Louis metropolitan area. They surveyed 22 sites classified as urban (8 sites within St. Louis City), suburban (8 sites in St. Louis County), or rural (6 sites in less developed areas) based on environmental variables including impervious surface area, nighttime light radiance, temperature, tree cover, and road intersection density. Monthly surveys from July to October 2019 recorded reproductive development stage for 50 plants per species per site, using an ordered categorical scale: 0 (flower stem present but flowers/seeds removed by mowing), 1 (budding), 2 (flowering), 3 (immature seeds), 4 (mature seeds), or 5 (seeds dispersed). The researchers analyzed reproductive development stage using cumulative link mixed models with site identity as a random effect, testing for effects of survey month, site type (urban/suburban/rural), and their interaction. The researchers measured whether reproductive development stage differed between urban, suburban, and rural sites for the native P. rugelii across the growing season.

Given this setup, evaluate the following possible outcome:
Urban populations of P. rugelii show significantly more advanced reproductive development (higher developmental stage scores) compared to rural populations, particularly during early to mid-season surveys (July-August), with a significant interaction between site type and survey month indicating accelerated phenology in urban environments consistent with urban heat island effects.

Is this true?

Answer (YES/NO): NO